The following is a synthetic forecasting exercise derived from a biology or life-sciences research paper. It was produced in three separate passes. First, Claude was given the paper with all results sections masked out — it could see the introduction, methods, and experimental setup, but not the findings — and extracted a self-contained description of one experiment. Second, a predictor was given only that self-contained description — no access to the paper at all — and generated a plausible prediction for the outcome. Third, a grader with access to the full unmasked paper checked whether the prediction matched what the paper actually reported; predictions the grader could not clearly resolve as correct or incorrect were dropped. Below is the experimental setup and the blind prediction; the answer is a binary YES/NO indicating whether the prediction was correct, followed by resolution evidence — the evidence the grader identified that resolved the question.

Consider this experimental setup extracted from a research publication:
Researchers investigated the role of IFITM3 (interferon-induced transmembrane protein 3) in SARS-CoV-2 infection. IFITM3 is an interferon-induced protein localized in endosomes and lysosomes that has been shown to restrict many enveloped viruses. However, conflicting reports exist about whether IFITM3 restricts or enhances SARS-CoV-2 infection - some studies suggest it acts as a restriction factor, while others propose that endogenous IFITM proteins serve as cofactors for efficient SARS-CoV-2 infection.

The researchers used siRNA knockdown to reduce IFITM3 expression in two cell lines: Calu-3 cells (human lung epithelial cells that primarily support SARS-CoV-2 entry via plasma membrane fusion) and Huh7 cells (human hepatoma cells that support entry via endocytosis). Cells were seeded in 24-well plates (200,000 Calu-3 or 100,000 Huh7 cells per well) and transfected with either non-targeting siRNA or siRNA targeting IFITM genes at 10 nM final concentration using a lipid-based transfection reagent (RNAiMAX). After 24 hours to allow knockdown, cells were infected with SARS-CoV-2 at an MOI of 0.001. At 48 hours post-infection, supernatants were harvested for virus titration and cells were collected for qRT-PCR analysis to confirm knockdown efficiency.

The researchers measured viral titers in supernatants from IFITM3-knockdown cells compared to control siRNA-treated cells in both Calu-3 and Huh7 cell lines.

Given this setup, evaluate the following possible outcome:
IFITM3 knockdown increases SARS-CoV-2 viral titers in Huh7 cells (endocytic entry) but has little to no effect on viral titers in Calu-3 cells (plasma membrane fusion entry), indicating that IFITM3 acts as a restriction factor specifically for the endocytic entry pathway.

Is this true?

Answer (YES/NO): YES